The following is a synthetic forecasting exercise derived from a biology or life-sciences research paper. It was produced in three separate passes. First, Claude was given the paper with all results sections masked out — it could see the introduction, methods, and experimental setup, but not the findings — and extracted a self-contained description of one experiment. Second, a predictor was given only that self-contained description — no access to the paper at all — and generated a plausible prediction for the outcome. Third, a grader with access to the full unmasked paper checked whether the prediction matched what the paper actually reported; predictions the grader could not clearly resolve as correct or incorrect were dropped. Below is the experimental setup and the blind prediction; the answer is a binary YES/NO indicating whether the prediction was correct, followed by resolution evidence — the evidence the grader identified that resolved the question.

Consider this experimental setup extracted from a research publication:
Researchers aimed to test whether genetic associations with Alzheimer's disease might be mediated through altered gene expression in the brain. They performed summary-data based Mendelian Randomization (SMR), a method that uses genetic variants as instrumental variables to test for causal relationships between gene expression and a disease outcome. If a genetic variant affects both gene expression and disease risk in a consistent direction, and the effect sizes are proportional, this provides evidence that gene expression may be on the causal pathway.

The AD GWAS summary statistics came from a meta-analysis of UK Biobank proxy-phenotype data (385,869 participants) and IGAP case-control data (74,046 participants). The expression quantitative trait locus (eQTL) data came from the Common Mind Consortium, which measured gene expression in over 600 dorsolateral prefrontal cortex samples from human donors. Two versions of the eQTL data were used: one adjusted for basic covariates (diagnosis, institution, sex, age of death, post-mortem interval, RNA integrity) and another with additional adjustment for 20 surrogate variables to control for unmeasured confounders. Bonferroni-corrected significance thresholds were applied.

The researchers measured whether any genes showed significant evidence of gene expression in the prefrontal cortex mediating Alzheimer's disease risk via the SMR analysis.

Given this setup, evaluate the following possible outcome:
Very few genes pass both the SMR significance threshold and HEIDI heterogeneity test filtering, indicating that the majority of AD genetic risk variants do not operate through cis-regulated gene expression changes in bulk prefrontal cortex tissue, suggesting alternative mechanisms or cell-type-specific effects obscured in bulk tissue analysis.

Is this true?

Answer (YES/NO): NO